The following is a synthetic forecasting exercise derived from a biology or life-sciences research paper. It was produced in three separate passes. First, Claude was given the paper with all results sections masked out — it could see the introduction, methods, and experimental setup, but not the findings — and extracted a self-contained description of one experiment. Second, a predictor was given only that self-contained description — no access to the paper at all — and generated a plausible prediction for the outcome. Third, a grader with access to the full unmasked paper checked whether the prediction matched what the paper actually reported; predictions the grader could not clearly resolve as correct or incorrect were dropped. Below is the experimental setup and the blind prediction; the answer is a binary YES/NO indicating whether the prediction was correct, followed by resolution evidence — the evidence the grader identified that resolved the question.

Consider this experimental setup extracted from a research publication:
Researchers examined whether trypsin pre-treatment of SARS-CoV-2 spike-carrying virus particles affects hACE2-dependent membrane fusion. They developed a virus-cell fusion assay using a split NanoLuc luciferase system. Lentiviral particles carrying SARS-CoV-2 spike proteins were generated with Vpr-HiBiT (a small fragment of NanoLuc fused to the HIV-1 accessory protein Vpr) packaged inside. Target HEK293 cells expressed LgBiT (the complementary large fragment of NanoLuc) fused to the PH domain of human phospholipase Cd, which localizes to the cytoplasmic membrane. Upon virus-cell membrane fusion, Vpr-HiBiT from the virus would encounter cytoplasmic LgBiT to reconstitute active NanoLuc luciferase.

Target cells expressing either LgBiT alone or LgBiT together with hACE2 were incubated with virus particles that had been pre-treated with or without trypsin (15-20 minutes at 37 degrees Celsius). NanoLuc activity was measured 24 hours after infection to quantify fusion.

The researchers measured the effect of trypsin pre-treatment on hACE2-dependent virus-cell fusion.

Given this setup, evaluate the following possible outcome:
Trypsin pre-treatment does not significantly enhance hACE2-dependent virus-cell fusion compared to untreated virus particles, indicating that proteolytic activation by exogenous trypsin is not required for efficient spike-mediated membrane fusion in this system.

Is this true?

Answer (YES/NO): NO